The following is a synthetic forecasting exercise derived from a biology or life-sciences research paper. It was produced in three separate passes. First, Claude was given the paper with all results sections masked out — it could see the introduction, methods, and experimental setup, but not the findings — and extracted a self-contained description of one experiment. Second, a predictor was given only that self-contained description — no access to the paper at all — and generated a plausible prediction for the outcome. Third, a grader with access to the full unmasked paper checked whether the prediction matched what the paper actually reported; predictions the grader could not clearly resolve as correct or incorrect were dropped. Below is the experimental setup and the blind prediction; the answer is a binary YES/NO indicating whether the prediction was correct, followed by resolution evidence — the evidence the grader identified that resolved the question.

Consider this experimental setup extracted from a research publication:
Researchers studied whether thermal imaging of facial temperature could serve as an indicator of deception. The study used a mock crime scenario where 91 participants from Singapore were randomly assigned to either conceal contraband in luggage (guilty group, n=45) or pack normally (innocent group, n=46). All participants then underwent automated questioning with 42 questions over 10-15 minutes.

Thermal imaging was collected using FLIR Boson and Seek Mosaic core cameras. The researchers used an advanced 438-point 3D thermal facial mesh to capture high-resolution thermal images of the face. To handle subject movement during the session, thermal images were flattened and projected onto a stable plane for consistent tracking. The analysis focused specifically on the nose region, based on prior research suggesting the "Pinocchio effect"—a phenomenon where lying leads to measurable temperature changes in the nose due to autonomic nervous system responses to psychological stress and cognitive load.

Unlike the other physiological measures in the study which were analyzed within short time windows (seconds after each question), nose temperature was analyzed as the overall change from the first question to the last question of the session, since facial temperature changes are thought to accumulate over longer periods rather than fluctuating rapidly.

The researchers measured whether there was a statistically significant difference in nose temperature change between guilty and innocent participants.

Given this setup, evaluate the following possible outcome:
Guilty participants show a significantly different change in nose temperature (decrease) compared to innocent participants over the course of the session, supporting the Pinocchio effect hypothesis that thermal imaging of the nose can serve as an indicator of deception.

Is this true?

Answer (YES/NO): NO